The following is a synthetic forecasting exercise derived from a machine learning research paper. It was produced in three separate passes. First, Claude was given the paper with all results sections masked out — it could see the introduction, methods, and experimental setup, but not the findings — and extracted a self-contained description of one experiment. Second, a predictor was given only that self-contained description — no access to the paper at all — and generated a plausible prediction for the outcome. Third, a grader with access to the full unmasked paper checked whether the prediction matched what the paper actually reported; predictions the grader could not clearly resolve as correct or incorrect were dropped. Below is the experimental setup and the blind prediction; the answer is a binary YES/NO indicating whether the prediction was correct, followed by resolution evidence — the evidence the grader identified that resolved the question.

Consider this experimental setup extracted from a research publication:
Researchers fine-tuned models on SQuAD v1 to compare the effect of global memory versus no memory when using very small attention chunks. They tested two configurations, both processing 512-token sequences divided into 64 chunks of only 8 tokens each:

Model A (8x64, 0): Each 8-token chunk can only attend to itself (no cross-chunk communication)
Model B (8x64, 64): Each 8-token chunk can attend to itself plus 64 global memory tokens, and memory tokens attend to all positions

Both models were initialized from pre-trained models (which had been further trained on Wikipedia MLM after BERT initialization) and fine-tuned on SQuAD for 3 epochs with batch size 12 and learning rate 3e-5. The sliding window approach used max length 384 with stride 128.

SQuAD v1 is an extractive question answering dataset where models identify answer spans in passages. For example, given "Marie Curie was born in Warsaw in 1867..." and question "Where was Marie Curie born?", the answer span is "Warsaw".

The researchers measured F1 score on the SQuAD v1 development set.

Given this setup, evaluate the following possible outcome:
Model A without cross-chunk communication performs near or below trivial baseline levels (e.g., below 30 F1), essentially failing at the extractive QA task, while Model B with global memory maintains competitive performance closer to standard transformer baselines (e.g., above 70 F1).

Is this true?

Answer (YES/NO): YES